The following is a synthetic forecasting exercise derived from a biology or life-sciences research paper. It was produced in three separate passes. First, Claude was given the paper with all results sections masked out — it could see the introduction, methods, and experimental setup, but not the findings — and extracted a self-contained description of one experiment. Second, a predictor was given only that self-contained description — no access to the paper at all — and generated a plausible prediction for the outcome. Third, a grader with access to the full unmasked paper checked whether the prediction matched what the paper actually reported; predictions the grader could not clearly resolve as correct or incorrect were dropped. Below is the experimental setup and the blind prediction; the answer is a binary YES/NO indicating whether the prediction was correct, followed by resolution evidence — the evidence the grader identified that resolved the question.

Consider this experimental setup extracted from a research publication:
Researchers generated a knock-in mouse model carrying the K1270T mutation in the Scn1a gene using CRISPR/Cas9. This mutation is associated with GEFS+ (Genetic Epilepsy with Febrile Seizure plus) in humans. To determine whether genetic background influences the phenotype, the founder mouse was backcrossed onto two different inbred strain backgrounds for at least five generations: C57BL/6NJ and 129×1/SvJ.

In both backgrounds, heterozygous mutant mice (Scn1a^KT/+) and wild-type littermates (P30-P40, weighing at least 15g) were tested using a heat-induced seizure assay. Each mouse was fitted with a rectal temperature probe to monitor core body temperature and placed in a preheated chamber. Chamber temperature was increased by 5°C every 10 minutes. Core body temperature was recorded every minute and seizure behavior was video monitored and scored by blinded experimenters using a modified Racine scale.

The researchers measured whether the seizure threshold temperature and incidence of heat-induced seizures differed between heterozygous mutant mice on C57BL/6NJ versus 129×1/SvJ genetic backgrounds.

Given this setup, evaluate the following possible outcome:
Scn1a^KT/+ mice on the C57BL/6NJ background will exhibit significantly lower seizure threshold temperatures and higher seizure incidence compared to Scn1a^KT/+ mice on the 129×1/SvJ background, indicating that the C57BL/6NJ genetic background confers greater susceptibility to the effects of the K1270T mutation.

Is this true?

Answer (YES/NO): NO